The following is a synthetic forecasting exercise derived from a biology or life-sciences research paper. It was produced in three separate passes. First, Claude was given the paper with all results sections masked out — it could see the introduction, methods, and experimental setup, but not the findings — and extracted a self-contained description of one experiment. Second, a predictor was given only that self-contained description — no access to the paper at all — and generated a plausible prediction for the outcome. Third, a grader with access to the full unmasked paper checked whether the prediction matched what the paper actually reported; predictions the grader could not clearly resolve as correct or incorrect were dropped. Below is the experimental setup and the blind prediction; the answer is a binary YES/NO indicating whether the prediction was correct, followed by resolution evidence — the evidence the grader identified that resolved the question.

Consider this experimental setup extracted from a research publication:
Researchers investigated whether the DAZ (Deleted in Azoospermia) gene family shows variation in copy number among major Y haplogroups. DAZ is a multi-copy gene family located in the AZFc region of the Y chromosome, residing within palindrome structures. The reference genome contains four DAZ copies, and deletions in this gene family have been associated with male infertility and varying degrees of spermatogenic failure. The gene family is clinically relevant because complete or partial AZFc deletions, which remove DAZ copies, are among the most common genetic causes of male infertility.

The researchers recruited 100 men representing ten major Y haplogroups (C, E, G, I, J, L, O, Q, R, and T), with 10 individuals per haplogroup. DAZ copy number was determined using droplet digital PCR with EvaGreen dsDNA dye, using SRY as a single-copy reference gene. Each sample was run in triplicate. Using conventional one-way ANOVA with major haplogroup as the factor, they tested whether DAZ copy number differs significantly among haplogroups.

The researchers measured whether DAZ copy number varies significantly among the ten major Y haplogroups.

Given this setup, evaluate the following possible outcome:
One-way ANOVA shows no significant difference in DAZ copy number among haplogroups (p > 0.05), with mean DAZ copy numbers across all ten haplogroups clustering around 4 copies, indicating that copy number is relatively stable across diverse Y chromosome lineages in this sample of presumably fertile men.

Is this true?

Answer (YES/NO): NO